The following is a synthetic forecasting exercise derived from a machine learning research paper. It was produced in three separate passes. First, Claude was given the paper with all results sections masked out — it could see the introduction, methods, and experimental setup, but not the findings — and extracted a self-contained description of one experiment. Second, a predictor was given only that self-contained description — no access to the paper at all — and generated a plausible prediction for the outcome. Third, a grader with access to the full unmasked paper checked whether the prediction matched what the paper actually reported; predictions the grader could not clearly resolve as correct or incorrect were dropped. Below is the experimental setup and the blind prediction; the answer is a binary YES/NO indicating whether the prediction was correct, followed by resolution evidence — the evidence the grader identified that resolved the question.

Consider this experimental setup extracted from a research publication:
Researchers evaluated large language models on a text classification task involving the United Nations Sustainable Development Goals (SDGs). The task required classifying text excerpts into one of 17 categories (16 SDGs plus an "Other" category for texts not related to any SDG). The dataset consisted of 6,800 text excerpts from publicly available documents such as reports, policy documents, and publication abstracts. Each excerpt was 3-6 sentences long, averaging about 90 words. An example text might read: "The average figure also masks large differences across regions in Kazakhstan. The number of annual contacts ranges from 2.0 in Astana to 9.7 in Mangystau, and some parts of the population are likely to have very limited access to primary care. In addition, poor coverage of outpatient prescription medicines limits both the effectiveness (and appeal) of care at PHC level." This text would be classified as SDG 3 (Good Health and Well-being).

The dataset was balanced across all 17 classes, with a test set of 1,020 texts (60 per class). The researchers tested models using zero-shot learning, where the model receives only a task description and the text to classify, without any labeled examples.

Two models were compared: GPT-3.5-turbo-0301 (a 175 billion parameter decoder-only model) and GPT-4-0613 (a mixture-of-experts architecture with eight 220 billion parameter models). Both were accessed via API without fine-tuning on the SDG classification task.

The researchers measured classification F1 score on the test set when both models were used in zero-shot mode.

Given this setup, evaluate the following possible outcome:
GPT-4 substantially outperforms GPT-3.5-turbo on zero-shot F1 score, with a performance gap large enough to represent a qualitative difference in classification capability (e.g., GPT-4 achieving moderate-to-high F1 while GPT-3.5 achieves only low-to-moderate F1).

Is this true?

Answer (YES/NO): NO